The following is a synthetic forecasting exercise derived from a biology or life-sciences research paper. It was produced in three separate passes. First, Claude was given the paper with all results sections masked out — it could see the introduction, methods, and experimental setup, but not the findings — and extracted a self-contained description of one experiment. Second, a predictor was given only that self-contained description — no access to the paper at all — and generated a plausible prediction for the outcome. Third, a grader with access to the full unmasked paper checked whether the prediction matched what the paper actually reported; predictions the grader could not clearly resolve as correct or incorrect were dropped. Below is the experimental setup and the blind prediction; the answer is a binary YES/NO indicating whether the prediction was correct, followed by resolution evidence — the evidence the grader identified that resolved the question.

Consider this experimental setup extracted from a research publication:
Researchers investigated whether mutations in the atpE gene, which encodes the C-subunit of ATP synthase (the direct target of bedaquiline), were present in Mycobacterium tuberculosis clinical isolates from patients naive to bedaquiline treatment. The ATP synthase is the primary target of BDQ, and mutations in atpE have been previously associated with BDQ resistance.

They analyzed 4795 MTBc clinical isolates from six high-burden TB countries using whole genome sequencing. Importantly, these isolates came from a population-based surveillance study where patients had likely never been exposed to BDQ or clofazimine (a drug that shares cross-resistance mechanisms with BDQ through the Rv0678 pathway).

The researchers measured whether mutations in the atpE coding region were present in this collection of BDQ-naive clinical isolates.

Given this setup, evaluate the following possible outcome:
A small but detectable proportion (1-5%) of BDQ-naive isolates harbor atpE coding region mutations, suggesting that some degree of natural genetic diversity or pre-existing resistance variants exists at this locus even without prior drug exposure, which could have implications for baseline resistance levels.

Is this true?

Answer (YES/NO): NO